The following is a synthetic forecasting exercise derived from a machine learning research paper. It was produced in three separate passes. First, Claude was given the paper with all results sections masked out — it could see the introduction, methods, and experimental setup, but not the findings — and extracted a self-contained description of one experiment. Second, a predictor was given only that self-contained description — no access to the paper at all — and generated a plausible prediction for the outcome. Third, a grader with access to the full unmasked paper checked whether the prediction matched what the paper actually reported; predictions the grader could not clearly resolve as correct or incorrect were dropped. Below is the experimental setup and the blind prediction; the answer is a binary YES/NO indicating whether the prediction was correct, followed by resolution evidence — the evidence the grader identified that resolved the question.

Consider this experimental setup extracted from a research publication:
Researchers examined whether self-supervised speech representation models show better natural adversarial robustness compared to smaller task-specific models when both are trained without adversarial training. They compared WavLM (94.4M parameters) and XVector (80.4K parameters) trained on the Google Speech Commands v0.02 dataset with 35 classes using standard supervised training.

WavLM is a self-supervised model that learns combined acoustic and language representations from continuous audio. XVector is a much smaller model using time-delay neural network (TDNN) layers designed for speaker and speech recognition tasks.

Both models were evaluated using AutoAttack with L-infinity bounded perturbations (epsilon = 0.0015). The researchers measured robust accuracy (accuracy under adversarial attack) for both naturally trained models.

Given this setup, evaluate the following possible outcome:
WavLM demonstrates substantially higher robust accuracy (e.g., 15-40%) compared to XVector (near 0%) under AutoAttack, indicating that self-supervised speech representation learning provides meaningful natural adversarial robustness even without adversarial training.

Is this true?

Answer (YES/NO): NO